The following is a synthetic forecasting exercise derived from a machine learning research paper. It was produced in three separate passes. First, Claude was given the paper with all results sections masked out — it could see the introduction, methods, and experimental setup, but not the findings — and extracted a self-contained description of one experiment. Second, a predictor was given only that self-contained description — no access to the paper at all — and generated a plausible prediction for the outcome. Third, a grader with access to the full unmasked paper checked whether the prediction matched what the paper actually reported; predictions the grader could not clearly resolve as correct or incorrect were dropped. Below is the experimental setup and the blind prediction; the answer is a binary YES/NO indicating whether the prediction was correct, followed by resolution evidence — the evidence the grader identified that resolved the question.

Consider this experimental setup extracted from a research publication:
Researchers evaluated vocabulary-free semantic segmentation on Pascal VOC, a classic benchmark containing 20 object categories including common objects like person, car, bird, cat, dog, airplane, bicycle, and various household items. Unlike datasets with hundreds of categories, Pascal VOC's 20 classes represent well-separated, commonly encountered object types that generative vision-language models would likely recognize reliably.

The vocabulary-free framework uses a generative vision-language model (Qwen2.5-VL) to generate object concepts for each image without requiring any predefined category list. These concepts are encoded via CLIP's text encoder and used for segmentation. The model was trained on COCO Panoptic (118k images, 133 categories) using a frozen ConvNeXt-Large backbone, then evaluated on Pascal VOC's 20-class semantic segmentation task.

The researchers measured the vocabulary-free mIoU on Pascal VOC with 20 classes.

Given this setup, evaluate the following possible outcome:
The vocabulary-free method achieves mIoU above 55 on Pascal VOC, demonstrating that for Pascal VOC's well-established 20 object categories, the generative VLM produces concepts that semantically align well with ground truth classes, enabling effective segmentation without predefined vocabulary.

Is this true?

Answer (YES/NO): YES